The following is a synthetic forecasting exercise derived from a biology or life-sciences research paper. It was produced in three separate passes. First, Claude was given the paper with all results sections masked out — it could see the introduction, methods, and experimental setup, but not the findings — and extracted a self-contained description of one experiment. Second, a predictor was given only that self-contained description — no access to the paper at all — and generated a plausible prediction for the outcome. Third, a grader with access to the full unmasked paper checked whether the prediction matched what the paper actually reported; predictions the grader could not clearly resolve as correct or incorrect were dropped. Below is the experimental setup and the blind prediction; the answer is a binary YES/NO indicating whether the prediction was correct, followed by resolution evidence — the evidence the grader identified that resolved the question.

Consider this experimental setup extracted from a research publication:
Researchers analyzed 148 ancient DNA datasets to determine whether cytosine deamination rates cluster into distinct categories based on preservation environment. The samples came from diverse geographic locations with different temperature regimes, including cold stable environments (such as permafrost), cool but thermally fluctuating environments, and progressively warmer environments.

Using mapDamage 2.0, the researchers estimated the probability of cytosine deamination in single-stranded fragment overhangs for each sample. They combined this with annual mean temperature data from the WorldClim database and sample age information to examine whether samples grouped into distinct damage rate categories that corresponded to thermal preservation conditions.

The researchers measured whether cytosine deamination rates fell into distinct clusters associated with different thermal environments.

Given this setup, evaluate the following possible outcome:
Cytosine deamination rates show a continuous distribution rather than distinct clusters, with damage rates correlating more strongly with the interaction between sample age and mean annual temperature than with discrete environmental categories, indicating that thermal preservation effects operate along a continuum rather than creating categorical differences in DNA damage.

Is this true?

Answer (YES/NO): NO